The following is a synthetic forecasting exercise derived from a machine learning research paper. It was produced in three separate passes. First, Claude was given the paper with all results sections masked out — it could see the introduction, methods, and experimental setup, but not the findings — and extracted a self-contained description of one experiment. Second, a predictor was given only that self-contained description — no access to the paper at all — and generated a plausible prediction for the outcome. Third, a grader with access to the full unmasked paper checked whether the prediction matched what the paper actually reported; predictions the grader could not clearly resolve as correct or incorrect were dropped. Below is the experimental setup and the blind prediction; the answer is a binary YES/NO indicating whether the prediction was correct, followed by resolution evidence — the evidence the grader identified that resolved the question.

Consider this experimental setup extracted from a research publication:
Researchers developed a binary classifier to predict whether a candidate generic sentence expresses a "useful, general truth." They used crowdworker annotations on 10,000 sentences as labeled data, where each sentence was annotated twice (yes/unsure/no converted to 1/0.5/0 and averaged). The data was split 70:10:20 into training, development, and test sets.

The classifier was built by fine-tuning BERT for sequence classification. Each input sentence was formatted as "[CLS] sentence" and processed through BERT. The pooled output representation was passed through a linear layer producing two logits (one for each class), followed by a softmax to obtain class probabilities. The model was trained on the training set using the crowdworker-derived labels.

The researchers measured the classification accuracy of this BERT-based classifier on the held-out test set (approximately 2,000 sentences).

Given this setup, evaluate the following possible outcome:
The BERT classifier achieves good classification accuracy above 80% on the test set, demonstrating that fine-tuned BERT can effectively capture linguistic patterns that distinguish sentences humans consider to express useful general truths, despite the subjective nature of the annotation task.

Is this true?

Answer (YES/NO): YES